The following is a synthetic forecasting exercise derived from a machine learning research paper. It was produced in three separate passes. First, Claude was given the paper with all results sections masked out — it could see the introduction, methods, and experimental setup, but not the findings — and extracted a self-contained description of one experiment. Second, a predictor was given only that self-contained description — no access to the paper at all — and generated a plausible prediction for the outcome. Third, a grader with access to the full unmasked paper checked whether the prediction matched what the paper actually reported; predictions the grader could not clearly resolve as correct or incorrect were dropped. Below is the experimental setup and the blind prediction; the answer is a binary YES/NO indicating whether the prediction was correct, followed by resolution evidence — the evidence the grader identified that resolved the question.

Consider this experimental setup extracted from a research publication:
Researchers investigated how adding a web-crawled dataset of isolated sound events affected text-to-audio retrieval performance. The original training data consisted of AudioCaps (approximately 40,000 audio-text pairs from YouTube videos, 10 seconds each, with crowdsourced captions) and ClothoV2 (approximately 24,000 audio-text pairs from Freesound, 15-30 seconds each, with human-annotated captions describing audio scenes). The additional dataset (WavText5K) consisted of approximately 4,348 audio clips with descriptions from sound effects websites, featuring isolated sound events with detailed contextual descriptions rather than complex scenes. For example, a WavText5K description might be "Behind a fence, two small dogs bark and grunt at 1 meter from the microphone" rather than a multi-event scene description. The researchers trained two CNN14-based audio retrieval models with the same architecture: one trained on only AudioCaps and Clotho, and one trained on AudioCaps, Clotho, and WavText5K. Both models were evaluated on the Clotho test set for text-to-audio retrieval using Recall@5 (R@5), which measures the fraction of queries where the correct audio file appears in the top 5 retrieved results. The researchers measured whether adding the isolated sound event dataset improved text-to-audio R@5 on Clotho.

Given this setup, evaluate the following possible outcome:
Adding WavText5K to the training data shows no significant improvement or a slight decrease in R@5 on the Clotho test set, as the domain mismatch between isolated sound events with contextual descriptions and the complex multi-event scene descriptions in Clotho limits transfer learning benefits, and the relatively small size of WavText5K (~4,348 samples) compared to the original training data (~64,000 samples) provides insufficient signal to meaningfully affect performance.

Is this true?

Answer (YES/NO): NO